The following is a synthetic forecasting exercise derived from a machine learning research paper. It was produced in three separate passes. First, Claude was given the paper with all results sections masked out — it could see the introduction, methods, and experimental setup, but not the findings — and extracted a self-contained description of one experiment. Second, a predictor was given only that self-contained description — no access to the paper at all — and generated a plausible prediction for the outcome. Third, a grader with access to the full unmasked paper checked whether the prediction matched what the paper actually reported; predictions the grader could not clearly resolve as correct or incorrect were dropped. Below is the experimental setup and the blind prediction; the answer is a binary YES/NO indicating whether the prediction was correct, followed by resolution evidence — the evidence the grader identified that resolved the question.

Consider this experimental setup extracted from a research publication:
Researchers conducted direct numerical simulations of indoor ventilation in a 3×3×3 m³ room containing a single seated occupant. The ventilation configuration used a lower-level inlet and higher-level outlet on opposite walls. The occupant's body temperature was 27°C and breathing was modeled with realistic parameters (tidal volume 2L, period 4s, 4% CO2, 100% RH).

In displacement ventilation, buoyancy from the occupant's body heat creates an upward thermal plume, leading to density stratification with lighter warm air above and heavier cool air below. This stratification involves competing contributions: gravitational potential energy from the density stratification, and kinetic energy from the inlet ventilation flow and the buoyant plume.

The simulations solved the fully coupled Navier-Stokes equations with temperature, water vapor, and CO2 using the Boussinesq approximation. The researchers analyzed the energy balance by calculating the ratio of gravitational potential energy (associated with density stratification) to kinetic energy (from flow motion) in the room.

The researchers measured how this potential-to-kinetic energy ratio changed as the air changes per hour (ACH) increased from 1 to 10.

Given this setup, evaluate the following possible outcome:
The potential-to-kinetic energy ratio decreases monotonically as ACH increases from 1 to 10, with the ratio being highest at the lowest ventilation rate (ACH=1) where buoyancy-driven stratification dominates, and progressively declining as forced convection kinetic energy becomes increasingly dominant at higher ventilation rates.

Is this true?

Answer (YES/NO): NO